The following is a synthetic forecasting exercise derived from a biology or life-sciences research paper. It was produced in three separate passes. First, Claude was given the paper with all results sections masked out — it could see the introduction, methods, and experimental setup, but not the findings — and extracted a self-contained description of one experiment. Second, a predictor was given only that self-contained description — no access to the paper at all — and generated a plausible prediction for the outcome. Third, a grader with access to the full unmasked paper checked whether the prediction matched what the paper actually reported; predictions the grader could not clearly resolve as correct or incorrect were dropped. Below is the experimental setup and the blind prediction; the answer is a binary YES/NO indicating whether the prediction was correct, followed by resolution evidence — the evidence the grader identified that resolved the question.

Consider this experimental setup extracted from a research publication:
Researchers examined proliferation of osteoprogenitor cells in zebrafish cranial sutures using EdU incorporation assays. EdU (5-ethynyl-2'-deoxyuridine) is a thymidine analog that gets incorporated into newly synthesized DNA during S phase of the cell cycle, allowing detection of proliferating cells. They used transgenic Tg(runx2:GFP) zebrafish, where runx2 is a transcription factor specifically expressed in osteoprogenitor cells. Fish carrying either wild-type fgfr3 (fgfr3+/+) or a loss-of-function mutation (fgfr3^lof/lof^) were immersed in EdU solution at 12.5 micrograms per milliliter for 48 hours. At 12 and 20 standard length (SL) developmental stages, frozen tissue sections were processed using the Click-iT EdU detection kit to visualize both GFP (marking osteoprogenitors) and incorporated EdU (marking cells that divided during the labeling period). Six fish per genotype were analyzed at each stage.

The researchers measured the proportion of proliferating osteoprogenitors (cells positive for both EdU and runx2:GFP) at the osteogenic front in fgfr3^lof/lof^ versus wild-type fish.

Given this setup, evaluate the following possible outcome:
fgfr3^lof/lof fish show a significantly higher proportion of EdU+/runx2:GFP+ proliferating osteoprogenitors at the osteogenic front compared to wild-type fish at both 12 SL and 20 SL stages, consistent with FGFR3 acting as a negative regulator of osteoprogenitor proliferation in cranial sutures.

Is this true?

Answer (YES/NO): NO